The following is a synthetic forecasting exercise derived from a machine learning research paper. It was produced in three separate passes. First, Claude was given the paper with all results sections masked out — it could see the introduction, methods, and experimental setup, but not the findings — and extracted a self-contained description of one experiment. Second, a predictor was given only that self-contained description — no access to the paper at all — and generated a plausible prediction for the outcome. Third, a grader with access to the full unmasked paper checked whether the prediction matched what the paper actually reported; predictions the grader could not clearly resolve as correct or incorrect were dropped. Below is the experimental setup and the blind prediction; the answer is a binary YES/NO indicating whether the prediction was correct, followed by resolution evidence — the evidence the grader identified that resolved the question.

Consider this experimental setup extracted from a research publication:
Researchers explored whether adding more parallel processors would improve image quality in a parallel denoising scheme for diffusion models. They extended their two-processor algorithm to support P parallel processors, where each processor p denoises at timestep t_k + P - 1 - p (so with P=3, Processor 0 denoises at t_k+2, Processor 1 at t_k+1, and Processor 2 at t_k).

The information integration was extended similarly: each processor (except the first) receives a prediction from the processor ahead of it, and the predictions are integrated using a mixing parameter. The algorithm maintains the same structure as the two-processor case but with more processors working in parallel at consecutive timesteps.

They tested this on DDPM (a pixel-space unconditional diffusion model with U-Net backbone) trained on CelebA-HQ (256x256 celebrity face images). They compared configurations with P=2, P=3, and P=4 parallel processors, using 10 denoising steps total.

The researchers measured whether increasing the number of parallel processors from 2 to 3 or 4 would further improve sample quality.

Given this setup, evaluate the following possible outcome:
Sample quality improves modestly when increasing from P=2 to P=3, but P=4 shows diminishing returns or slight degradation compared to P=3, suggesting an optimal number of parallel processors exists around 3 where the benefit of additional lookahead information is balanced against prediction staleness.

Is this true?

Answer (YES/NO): NO